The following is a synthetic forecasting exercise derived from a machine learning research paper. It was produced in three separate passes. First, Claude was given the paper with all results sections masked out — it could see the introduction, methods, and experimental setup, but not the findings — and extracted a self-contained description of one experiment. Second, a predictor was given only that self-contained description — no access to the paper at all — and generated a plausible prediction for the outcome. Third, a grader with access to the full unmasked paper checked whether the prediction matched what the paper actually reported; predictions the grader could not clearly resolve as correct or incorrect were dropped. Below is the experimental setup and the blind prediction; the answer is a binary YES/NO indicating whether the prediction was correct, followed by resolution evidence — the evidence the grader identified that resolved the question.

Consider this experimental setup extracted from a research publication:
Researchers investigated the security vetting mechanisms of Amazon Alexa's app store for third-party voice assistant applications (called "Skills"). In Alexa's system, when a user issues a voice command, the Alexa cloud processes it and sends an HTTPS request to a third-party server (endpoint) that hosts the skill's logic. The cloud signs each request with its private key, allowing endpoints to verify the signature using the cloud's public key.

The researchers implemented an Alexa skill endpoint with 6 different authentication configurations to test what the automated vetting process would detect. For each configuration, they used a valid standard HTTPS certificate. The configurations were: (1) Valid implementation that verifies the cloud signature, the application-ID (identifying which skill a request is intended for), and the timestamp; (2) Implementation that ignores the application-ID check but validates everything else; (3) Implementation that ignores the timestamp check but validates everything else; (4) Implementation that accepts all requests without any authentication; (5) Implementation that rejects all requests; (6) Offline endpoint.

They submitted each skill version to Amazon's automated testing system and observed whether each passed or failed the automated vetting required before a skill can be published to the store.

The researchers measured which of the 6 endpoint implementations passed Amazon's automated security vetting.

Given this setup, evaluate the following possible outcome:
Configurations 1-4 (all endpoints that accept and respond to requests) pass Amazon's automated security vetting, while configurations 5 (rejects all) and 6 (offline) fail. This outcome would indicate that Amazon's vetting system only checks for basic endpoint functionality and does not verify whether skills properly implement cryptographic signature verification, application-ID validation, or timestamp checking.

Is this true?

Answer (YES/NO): NO